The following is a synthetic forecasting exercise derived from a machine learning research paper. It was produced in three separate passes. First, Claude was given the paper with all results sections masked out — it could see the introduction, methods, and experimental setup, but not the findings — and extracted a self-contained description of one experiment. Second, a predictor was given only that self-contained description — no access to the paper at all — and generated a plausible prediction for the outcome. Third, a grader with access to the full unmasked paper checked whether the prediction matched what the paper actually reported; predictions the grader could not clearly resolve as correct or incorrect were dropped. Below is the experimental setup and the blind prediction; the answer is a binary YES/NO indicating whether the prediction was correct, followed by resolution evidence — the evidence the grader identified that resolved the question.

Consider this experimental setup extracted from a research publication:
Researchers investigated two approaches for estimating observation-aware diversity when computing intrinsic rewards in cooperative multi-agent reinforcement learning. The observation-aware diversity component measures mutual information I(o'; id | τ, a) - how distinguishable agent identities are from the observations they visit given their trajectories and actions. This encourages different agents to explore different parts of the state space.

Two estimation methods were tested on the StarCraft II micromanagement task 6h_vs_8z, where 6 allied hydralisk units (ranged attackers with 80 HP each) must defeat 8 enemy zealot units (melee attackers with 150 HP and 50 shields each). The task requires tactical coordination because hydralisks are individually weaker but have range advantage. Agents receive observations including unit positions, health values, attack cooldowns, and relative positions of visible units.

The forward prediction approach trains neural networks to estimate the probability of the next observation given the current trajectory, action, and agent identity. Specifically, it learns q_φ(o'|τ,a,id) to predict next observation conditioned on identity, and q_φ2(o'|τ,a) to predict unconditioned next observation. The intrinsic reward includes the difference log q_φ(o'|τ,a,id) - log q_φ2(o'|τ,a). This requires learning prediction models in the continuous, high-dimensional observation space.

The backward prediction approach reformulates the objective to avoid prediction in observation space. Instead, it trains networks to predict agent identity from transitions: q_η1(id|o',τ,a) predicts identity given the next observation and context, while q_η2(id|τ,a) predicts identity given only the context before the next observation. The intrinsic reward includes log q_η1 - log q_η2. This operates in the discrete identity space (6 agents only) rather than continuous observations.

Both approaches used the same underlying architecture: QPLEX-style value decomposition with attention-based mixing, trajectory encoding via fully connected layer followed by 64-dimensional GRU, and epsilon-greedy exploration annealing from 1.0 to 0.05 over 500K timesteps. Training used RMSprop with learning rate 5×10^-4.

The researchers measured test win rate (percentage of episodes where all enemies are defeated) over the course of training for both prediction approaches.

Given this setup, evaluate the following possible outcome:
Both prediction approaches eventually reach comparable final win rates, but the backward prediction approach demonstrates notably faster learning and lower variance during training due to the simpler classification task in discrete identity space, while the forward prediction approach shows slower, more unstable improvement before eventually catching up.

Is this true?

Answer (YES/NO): NO